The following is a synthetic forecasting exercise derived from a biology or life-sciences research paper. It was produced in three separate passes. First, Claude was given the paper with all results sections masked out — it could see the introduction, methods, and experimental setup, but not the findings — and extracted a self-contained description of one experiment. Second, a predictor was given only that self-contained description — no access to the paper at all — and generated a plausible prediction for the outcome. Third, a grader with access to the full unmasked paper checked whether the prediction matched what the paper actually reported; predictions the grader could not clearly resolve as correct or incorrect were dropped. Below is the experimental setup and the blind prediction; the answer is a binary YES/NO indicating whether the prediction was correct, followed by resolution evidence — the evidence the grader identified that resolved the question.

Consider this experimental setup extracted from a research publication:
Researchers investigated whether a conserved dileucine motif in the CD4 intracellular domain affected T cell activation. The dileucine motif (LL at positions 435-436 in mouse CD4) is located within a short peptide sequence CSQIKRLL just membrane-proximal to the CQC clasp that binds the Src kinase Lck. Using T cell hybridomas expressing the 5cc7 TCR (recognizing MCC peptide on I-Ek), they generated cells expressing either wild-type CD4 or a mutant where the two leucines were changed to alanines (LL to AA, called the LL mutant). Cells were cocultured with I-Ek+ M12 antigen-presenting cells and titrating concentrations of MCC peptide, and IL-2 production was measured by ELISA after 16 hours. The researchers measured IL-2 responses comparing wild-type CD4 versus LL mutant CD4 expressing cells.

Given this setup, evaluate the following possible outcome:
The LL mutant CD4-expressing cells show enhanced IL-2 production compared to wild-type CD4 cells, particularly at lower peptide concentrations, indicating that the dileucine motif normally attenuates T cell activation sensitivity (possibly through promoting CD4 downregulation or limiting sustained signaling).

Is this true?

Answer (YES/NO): YES